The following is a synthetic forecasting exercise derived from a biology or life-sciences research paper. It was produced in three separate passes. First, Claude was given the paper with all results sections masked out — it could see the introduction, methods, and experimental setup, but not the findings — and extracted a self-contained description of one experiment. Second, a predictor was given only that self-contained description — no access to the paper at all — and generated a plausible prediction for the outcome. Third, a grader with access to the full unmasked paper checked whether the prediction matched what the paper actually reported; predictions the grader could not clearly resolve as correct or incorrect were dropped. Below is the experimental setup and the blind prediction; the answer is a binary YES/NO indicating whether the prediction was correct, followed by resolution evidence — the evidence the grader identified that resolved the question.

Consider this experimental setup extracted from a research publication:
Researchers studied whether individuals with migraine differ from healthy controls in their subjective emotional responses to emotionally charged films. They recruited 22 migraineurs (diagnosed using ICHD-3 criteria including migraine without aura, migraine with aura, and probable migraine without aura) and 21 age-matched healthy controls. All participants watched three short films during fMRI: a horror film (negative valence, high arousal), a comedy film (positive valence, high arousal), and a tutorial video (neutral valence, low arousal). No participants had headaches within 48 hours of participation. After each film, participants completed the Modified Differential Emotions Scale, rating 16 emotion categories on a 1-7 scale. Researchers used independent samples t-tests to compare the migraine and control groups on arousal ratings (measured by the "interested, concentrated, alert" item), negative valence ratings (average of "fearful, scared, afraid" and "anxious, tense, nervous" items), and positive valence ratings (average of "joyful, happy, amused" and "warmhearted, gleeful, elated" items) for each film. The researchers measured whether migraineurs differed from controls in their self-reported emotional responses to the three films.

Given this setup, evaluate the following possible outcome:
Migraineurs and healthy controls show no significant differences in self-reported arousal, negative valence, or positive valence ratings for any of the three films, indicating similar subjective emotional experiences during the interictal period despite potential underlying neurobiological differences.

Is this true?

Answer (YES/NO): NO